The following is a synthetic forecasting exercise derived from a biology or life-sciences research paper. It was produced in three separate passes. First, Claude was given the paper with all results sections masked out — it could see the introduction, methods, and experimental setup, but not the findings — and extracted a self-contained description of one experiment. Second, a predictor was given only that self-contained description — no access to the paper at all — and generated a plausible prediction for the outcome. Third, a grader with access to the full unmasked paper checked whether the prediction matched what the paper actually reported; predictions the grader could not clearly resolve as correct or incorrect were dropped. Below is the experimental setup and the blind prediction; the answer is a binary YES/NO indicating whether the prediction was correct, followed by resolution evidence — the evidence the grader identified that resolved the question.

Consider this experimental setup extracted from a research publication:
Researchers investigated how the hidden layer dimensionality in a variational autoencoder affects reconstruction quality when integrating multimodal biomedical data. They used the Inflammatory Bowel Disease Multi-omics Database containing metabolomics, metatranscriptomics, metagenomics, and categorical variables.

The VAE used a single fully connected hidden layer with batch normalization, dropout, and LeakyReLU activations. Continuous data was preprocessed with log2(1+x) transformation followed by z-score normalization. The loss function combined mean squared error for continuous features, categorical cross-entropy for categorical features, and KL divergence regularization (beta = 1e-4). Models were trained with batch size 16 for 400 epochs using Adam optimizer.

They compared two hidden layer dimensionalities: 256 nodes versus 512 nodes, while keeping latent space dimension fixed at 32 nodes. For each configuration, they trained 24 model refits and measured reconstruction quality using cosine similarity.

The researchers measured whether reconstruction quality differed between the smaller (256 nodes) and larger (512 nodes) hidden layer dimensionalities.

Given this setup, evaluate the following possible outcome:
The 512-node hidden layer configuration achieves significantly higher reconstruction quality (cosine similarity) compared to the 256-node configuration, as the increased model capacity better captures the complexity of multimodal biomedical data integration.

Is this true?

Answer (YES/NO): NO